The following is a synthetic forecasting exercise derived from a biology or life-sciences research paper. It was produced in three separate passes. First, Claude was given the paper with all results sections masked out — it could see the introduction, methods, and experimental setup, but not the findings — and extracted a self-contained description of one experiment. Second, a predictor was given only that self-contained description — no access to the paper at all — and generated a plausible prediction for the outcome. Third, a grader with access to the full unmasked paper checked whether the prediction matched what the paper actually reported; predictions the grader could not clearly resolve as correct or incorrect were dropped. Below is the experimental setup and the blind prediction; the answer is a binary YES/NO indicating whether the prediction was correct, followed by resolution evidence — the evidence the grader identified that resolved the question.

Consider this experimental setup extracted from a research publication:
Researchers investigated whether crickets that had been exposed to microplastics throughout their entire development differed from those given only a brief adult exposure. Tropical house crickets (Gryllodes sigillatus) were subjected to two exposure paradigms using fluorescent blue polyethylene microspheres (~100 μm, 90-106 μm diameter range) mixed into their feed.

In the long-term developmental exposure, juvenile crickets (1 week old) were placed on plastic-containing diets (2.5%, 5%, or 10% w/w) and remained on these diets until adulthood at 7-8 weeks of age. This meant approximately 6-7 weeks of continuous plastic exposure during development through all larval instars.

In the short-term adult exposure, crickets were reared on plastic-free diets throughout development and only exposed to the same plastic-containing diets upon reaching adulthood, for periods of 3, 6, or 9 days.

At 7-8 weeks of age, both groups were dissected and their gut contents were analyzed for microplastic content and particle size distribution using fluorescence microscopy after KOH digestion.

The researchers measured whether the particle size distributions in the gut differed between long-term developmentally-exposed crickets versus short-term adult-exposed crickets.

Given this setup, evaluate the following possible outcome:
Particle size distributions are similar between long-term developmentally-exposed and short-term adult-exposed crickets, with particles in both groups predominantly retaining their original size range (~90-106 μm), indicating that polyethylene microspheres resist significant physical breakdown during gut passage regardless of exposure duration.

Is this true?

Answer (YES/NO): NO